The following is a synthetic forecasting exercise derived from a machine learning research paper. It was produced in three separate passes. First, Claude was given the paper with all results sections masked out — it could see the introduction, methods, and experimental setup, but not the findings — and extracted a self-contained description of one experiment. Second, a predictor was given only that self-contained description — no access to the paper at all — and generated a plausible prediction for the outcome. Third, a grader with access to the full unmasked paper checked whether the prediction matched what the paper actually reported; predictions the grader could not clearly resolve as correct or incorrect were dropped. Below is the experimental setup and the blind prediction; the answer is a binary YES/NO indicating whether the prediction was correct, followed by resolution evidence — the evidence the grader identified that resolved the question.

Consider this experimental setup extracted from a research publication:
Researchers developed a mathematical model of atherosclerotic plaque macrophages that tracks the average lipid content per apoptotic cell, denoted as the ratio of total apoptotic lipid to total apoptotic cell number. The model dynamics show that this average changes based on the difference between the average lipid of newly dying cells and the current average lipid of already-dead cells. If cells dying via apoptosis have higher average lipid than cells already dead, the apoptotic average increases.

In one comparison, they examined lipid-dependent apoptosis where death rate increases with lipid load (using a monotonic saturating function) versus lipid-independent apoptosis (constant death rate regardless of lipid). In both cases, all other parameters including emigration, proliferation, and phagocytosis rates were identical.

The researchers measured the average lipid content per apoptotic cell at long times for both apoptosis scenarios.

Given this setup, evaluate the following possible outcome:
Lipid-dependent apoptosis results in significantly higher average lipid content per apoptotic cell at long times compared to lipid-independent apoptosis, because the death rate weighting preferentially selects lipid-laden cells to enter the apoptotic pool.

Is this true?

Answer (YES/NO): YES